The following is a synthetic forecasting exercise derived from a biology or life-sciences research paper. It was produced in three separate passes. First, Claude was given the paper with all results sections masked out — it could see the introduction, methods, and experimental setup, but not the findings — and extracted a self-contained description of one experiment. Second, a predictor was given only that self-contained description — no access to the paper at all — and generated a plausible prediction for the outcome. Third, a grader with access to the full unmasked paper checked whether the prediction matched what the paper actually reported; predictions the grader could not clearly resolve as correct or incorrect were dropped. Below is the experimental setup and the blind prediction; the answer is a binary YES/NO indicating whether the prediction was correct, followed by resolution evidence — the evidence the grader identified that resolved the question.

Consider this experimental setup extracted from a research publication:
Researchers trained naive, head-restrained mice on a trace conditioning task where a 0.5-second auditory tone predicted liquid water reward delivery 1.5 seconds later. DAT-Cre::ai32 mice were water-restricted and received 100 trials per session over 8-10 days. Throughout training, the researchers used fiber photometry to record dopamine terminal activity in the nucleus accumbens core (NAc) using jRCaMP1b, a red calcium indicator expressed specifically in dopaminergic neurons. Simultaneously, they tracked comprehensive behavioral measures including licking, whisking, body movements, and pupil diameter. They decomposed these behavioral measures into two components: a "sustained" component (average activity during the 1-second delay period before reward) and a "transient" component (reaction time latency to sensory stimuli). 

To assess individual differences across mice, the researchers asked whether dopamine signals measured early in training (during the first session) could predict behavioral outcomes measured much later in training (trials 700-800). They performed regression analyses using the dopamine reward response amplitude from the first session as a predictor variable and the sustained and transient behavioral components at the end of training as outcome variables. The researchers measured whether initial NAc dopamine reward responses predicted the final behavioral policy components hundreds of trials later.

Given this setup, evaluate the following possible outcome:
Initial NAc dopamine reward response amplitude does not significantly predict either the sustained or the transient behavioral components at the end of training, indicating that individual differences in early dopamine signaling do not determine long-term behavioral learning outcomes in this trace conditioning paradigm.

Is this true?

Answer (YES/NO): NO